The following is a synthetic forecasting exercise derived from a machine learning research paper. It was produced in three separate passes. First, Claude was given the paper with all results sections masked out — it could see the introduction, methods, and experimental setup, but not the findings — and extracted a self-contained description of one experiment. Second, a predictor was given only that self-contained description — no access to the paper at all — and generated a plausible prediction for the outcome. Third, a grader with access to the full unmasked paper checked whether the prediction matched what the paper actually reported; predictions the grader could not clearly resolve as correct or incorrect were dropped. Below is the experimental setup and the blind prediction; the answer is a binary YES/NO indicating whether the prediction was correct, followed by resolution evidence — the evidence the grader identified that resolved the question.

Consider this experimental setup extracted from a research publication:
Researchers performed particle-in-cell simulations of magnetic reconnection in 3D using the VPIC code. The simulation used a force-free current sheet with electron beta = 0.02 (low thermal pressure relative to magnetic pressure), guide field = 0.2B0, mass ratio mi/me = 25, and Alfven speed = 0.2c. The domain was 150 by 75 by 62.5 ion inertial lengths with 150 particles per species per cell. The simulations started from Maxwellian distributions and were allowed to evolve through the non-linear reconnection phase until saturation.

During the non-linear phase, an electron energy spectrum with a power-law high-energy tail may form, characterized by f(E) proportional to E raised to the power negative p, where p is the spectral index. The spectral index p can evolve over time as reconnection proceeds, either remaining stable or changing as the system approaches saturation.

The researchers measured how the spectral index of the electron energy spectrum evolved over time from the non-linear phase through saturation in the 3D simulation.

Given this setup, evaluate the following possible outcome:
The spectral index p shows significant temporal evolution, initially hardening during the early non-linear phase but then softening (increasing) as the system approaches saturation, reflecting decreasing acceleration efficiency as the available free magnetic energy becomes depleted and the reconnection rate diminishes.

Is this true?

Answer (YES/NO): NO